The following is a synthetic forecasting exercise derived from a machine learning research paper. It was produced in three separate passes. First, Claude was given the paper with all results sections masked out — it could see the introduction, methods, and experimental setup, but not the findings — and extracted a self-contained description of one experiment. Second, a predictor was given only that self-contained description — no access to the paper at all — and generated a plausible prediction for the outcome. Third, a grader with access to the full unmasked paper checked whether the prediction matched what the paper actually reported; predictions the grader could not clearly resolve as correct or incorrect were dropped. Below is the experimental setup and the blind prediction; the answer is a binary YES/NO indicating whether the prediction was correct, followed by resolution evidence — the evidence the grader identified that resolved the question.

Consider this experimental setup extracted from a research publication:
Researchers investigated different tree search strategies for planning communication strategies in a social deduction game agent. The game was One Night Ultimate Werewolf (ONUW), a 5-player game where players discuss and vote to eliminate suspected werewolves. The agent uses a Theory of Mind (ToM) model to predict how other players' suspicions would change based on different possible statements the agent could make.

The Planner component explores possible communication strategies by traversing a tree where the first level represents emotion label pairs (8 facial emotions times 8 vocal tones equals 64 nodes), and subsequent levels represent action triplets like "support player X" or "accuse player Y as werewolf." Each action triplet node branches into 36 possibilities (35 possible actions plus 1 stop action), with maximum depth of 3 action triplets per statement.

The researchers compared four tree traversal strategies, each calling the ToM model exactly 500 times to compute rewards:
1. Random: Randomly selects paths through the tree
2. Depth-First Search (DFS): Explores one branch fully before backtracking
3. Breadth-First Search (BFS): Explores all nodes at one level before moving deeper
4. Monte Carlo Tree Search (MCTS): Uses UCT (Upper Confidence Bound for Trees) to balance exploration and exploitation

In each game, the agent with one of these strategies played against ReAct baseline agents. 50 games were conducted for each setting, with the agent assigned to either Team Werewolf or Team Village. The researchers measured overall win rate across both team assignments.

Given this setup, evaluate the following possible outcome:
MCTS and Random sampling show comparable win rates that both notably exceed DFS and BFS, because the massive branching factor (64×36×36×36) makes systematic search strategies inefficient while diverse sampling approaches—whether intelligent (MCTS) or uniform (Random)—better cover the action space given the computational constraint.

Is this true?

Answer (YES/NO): NO